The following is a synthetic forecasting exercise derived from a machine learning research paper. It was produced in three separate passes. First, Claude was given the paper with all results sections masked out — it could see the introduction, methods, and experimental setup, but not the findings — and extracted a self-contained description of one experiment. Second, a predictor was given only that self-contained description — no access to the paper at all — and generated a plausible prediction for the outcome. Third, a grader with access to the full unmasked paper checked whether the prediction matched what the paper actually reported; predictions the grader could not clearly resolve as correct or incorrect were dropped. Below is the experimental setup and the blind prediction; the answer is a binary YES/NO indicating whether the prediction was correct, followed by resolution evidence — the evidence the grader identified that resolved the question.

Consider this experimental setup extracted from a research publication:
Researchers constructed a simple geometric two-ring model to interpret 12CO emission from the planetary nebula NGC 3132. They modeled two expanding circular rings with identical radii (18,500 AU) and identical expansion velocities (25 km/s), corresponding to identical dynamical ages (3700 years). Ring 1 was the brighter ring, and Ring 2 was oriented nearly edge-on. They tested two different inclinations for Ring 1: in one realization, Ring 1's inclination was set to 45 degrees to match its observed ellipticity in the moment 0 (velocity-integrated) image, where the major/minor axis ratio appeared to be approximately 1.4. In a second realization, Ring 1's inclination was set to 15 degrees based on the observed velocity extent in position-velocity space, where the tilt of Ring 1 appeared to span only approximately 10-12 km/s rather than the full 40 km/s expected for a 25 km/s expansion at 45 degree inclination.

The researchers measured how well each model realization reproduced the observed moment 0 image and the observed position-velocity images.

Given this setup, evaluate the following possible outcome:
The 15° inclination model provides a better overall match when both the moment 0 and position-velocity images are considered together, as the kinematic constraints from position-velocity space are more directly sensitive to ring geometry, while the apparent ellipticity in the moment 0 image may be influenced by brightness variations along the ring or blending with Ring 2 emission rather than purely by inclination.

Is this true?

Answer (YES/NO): NO